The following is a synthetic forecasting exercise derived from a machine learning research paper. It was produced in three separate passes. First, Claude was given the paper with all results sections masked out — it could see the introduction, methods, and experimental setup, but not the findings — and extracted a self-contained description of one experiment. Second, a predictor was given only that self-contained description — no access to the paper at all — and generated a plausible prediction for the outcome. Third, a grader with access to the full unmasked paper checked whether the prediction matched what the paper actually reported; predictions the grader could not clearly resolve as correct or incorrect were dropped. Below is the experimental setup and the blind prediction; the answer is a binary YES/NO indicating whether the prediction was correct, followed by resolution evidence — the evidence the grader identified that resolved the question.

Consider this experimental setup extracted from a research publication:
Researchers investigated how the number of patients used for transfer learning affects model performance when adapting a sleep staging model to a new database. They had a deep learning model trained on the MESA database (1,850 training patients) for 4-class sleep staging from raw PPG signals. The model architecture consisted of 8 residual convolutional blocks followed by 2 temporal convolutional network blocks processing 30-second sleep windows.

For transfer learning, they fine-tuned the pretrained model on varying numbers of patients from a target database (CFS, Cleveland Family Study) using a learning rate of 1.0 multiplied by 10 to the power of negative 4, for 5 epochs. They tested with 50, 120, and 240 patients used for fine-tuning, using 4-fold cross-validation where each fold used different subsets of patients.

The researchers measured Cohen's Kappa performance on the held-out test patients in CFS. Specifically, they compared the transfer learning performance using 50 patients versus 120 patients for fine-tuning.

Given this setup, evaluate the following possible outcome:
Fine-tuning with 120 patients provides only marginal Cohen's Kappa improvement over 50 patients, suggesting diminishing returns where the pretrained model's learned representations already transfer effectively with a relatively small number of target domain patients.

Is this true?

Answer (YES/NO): YES